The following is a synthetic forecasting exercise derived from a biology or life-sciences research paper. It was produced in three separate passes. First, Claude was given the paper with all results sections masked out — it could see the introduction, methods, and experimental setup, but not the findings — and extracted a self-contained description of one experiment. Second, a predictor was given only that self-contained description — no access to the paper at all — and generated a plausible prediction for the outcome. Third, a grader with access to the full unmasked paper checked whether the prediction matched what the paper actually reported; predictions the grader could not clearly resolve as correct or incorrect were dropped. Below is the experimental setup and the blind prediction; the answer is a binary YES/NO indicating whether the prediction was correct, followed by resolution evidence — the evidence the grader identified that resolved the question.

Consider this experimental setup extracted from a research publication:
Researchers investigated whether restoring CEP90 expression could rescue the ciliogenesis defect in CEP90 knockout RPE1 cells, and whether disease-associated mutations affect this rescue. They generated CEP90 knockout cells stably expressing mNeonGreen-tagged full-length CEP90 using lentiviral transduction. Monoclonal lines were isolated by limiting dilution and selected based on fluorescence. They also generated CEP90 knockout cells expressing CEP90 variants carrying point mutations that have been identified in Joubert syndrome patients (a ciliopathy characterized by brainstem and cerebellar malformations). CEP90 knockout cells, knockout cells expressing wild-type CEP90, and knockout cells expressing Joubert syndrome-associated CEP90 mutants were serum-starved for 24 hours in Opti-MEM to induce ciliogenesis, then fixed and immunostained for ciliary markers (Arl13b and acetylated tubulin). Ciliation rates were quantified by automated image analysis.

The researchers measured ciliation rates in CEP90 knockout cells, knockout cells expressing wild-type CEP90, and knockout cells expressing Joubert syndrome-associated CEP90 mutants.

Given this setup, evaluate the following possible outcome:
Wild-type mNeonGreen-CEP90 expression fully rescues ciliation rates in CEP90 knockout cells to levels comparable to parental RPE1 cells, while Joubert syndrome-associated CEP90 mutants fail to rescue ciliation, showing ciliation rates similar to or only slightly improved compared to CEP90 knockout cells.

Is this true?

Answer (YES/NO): NO